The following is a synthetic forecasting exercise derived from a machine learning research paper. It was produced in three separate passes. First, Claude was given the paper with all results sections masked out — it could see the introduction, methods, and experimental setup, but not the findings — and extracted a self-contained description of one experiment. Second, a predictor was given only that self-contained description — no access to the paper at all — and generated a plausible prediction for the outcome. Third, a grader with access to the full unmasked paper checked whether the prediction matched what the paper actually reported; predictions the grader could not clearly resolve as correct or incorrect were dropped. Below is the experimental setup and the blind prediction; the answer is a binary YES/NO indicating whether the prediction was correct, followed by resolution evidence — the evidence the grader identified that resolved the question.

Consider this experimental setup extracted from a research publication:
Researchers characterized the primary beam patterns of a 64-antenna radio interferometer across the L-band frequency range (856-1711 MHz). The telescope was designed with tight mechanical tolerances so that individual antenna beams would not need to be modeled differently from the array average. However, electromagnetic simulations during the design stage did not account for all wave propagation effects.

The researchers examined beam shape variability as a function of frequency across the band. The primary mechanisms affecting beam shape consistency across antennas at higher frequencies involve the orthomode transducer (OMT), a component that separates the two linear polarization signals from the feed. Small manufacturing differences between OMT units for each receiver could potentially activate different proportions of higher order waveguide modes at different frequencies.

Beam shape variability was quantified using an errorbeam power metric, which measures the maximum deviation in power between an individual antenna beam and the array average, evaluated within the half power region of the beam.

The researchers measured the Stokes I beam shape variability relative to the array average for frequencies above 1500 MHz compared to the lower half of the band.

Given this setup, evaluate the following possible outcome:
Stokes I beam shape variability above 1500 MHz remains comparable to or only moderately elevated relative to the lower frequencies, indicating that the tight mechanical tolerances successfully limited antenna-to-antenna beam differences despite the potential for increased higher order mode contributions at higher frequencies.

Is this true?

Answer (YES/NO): NO